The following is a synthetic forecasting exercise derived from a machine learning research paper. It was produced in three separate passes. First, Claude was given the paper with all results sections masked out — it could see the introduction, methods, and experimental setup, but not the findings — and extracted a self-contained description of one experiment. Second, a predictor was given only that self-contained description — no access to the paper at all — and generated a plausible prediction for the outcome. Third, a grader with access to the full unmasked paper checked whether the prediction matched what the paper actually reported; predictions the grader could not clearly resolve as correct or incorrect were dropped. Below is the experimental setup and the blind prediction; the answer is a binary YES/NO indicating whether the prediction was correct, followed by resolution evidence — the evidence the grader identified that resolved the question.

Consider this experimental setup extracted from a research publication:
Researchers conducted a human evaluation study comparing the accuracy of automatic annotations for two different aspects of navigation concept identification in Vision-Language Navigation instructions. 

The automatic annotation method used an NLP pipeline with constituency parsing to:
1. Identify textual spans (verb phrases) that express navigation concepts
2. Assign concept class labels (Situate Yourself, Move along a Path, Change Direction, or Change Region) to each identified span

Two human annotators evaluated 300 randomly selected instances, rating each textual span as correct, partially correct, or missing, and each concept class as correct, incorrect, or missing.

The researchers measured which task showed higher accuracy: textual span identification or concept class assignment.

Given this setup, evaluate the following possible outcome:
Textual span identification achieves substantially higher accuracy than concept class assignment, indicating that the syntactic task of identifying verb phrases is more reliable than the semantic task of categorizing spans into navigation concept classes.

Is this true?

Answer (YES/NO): NO